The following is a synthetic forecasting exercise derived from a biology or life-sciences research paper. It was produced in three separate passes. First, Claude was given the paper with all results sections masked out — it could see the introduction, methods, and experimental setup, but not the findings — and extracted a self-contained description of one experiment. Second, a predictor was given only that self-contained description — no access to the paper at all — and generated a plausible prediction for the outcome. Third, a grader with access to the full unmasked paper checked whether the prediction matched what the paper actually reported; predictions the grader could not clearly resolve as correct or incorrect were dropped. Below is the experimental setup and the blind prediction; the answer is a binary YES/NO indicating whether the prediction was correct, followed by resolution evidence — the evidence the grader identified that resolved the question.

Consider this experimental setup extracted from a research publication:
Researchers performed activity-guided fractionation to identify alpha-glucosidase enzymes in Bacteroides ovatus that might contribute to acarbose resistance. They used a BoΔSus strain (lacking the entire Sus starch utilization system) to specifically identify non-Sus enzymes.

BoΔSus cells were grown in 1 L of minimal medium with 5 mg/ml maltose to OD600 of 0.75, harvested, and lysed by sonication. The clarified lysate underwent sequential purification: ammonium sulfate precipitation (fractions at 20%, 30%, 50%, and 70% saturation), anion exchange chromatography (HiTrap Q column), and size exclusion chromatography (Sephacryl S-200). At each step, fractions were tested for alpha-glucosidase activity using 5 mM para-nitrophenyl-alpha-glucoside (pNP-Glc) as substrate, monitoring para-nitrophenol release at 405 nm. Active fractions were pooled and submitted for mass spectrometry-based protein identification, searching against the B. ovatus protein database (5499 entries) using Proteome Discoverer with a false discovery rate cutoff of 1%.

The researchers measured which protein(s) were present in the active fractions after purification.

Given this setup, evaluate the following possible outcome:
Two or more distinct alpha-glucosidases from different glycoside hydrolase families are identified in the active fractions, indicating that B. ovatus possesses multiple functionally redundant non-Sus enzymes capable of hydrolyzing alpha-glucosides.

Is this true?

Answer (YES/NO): NO